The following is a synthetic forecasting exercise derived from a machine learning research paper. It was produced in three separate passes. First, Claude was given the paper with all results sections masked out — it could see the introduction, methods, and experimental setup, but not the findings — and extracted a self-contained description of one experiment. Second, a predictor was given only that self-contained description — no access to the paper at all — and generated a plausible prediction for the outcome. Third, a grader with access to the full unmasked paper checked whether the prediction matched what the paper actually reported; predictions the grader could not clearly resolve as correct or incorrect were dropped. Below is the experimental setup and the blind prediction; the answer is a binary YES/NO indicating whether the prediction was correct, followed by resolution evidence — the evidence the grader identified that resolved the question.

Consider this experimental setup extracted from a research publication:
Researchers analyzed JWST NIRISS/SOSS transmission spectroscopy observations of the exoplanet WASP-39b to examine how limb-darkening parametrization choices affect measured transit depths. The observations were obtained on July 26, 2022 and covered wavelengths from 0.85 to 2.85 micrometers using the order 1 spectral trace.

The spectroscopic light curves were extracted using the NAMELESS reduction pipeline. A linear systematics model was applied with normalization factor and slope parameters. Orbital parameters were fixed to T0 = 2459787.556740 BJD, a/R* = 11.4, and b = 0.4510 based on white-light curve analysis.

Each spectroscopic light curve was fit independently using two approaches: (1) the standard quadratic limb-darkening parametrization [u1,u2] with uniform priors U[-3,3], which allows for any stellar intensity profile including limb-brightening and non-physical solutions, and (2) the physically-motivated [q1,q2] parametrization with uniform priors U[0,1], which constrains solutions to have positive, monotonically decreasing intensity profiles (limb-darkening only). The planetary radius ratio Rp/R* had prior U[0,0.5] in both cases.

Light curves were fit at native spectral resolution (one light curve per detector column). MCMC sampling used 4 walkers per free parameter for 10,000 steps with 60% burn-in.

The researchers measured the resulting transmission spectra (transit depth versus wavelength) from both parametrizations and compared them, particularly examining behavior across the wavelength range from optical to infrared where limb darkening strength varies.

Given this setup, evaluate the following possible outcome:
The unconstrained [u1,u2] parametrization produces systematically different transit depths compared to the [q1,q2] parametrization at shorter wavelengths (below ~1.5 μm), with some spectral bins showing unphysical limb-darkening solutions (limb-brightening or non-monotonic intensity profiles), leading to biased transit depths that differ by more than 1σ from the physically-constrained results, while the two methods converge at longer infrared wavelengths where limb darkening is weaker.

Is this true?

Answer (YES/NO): NO